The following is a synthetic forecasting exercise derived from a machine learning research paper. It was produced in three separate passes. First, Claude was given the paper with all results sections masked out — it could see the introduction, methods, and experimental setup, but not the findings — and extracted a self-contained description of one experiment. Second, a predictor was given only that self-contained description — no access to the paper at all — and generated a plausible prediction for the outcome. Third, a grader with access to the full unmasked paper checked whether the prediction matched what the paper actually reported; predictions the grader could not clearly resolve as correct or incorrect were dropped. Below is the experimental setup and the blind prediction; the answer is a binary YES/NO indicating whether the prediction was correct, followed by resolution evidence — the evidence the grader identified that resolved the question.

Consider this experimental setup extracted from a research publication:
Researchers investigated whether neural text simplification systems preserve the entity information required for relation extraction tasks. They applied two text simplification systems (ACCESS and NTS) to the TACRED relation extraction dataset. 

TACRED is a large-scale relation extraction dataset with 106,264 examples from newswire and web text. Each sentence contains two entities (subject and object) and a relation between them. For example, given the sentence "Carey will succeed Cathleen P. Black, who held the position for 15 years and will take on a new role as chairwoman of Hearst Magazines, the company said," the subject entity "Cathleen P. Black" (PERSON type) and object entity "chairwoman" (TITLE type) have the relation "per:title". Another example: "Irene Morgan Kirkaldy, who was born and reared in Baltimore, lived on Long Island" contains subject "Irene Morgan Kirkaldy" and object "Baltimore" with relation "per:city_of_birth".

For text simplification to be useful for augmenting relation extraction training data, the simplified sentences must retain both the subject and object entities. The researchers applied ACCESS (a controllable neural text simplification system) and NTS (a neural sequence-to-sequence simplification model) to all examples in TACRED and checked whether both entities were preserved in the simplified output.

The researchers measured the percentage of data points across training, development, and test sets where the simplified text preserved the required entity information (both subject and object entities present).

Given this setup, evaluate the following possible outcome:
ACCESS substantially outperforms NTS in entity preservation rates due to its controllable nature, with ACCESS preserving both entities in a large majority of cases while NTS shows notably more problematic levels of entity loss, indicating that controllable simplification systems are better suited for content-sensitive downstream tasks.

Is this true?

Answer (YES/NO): NO